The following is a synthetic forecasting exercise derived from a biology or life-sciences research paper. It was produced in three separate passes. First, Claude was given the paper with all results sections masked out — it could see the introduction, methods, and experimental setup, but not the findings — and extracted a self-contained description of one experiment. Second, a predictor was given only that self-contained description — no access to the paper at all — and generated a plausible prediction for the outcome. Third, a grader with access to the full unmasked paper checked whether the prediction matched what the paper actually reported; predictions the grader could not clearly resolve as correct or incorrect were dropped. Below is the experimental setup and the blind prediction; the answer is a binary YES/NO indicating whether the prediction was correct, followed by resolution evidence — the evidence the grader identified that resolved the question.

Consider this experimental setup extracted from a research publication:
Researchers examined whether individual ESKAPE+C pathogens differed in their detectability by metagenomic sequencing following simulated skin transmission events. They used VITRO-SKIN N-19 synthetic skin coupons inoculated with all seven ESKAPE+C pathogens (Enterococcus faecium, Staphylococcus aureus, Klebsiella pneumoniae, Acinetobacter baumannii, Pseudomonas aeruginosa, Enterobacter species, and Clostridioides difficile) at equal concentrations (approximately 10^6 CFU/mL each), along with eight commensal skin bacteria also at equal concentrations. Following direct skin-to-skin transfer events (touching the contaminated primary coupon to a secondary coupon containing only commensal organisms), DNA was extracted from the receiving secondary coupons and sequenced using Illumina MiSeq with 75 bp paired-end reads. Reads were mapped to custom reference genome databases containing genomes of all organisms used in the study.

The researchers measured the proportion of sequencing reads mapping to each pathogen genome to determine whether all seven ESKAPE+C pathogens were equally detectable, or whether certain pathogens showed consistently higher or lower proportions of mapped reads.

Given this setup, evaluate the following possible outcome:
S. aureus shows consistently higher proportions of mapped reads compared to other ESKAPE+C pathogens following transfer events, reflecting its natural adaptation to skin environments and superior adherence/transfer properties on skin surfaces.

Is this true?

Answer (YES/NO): NO